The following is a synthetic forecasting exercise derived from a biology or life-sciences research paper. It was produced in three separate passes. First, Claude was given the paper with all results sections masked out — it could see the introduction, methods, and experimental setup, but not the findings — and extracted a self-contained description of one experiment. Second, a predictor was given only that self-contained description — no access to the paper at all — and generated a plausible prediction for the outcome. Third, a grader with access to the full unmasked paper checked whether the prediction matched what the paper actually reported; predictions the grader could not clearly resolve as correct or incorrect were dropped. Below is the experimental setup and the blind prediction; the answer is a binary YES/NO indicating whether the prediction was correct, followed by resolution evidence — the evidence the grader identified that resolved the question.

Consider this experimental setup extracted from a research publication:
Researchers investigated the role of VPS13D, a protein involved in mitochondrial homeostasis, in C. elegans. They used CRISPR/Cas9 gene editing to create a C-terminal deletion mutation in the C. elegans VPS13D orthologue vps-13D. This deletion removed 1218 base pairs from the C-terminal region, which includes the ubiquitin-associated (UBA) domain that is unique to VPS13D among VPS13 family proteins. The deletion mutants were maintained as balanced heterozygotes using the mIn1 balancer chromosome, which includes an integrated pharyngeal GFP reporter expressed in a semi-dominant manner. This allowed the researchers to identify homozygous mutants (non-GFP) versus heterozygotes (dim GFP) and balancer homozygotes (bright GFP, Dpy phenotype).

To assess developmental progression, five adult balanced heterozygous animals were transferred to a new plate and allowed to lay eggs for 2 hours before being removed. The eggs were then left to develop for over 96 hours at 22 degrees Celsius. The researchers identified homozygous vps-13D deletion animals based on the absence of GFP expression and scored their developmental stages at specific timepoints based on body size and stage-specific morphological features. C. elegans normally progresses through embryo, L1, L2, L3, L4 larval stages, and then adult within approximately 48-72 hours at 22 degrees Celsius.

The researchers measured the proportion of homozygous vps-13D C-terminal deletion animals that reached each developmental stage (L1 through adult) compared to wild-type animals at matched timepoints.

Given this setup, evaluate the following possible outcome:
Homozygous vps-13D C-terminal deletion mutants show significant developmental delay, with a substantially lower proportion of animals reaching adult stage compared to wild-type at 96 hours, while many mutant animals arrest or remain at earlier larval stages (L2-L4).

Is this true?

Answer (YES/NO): YES